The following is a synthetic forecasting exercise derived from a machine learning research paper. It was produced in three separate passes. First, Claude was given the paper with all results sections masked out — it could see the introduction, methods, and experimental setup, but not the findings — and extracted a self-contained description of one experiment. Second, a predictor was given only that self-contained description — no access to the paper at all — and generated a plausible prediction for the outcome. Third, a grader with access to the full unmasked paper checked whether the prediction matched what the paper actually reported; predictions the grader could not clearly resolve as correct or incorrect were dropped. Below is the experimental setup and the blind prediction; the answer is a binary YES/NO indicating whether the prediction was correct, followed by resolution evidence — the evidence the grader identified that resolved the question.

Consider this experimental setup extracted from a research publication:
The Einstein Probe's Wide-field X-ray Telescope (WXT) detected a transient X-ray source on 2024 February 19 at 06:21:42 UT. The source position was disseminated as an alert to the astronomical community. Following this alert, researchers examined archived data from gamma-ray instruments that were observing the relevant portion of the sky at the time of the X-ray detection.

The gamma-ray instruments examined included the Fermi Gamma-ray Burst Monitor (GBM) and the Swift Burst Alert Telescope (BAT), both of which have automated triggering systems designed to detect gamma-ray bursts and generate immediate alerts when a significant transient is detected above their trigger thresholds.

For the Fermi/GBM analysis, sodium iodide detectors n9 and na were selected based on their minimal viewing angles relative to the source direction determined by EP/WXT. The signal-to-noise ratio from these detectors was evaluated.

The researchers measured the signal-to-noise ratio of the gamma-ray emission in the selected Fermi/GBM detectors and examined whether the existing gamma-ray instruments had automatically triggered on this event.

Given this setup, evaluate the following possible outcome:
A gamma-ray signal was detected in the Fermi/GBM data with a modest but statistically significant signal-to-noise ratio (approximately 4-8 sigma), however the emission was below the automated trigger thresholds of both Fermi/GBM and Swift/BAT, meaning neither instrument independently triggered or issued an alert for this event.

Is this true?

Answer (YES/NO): NO